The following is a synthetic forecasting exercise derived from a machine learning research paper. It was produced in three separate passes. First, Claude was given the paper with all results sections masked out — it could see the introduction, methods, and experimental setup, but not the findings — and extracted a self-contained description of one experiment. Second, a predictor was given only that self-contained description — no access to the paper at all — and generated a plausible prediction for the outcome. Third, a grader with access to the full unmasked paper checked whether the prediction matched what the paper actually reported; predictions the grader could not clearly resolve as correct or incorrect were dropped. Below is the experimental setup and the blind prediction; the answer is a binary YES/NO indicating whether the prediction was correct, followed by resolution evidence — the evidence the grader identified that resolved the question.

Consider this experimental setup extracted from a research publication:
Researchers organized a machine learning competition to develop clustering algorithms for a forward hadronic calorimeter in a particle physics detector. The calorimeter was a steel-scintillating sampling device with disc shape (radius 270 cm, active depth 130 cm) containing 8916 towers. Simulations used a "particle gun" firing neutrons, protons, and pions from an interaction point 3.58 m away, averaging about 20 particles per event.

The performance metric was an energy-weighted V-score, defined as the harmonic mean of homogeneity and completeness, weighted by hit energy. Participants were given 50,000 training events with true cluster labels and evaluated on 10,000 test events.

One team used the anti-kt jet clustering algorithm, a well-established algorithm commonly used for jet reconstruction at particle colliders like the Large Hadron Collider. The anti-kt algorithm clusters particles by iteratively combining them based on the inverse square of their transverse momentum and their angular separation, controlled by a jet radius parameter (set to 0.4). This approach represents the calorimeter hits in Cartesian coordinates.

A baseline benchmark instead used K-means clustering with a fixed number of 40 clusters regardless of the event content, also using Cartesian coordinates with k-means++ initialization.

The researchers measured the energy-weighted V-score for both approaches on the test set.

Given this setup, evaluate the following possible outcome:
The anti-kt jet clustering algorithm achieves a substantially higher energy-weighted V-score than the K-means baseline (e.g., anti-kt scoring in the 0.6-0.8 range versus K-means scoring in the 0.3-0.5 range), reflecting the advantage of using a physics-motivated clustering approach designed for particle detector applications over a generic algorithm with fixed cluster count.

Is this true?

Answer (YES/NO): NO